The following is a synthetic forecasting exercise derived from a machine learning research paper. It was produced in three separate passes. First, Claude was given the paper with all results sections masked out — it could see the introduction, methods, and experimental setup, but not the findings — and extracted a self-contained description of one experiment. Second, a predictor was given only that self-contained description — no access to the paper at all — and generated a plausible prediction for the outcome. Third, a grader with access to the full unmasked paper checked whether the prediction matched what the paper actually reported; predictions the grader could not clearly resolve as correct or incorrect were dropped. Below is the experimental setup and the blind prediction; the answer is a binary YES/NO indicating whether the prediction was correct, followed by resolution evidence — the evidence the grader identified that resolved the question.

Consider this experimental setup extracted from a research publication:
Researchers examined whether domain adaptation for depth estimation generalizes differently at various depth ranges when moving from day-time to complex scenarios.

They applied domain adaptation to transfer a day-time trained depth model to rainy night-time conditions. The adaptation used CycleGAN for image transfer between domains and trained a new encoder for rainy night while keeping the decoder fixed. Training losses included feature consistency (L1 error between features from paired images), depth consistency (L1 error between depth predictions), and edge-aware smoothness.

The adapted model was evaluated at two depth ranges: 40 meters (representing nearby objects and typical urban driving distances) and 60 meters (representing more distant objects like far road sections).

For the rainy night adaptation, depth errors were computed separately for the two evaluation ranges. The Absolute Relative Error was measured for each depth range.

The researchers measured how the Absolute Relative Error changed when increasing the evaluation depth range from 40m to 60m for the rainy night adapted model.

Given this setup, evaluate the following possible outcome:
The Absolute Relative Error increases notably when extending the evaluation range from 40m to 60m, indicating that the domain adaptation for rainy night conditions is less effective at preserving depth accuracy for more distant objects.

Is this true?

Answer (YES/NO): YES